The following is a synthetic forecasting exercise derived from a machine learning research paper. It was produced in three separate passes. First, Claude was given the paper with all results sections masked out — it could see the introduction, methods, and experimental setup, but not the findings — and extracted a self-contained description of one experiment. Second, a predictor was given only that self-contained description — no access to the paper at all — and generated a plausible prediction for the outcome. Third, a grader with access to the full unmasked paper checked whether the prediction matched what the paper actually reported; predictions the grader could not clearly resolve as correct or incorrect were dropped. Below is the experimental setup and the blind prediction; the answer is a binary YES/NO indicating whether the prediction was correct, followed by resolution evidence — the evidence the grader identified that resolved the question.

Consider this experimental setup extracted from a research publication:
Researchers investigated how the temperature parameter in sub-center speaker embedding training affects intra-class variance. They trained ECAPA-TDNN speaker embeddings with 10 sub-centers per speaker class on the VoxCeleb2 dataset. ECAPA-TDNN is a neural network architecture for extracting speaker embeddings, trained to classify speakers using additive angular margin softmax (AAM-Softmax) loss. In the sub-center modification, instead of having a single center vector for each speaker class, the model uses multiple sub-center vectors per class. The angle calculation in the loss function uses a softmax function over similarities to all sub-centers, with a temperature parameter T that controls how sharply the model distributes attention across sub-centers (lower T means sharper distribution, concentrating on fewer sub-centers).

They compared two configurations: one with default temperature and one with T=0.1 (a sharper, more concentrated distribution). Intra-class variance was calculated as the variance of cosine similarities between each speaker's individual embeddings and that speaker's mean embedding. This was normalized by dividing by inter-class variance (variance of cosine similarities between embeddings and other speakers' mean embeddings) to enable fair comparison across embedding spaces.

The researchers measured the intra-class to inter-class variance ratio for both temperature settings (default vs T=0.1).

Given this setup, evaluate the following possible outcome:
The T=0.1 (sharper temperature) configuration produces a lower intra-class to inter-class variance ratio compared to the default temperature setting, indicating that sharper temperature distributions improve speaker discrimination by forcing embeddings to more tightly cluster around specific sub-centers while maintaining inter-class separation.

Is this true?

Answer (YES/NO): YES